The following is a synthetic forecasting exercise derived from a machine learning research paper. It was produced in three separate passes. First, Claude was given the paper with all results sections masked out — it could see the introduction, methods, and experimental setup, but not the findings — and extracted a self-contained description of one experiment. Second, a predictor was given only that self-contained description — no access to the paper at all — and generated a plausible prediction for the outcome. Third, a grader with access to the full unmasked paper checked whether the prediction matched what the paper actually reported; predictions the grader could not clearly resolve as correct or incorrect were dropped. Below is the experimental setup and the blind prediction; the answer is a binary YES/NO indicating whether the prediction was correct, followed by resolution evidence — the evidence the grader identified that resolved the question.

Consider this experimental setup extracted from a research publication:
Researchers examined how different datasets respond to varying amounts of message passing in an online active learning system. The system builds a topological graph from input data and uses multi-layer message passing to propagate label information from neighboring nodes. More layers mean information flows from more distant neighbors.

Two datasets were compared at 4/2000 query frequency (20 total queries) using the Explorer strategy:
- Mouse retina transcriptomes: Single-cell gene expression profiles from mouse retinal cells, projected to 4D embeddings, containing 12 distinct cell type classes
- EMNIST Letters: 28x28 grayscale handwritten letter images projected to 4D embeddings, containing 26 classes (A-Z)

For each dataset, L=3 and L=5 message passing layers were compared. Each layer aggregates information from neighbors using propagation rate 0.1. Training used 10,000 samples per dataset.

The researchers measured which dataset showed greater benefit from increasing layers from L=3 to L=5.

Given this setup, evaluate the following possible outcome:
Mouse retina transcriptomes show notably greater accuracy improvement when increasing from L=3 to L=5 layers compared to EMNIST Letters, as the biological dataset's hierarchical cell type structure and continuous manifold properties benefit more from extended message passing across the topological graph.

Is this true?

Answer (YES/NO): YES